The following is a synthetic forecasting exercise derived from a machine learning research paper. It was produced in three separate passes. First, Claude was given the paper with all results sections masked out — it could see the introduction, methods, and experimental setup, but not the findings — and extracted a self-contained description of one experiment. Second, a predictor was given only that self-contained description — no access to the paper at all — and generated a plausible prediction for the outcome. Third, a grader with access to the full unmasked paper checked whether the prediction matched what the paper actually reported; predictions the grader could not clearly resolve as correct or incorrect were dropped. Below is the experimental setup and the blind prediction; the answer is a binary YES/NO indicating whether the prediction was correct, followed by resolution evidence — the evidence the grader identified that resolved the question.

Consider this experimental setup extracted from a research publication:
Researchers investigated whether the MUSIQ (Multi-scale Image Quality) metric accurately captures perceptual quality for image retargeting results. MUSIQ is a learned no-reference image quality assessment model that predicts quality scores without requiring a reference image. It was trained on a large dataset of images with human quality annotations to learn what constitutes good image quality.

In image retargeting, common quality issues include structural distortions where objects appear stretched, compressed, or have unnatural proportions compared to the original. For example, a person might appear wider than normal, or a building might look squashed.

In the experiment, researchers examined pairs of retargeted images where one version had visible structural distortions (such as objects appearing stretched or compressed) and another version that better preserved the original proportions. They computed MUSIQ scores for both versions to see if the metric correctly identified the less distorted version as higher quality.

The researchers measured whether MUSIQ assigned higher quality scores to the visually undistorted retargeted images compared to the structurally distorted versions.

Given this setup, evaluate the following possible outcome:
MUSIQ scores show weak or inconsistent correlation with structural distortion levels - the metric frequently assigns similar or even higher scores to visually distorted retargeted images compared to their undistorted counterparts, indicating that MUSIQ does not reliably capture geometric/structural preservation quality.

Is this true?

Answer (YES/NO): NO